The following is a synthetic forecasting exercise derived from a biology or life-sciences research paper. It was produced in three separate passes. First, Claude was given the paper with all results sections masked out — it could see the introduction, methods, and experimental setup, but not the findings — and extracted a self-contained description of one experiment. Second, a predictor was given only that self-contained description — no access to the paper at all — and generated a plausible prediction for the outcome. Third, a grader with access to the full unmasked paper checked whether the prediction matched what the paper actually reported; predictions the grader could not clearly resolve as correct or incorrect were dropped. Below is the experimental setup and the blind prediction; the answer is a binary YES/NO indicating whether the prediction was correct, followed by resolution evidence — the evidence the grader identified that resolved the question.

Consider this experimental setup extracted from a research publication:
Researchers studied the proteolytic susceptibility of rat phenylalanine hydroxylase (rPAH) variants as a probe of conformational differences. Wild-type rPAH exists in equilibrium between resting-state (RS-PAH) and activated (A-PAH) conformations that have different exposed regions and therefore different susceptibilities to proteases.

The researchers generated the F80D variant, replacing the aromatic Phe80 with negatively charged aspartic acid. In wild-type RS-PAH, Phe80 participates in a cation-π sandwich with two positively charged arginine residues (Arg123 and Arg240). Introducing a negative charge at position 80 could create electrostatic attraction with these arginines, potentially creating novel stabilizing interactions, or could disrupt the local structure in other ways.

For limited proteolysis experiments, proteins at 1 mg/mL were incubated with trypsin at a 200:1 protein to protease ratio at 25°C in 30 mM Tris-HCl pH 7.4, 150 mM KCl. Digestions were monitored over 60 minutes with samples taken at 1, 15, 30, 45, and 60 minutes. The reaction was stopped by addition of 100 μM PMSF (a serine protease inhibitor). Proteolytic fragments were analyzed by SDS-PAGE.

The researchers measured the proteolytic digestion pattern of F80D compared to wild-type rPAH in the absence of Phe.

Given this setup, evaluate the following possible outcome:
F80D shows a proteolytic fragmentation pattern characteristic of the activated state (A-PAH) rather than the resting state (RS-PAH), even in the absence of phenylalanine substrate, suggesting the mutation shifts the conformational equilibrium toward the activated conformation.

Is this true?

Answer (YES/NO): NO